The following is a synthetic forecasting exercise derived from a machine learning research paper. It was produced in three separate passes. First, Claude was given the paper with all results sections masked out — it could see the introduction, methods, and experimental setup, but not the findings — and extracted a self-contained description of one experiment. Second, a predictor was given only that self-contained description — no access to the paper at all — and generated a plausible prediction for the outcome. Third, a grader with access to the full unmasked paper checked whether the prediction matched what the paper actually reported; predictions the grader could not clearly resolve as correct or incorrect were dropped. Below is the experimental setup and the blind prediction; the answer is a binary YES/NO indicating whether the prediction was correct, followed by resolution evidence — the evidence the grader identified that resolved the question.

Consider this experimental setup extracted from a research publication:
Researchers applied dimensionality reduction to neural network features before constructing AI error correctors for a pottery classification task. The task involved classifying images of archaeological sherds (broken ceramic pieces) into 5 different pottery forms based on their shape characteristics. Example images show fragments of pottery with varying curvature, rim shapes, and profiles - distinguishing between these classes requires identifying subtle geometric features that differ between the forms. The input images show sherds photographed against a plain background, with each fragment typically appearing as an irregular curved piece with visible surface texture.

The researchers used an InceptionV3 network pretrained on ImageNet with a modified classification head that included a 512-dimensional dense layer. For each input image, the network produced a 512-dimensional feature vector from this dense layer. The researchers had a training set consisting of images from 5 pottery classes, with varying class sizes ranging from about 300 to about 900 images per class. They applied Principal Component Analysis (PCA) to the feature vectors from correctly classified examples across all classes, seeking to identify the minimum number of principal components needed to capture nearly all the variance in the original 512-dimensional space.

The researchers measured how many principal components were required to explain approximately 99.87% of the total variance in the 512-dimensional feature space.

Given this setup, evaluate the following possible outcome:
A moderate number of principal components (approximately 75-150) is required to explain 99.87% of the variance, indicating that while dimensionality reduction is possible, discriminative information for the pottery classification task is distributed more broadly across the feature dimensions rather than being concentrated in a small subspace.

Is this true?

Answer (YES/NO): NO